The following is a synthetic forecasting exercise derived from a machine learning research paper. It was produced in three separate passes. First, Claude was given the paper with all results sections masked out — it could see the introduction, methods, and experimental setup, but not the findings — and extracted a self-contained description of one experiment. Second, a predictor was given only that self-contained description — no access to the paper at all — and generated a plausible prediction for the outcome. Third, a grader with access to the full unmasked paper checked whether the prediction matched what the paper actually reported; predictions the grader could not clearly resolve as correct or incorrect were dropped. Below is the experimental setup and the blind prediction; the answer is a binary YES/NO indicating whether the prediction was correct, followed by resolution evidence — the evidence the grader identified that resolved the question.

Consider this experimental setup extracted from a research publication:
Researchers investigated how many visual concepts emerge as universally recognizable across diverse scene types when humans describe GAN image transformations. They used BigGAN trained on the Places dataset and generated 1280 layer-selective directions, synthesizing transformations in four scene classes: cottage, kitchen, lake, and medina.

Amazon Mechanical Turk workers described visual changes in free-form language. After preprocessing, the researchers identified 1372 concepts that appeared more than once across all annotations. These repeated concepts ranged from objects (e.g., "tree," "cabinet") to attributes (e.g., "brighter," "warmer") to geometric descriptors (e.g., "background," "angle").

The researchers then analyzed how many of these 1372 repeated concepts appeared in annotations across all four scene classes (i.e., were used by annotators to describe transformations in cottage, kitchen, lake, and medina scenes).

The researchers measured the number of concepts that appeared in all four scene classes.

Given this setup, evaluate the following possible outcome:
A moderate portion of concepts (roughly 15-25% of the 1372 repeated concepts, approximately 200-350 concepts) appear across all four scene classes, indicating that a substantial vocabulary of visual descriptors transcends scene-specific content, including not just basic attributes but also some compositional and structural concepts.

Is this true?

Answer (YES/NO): NO